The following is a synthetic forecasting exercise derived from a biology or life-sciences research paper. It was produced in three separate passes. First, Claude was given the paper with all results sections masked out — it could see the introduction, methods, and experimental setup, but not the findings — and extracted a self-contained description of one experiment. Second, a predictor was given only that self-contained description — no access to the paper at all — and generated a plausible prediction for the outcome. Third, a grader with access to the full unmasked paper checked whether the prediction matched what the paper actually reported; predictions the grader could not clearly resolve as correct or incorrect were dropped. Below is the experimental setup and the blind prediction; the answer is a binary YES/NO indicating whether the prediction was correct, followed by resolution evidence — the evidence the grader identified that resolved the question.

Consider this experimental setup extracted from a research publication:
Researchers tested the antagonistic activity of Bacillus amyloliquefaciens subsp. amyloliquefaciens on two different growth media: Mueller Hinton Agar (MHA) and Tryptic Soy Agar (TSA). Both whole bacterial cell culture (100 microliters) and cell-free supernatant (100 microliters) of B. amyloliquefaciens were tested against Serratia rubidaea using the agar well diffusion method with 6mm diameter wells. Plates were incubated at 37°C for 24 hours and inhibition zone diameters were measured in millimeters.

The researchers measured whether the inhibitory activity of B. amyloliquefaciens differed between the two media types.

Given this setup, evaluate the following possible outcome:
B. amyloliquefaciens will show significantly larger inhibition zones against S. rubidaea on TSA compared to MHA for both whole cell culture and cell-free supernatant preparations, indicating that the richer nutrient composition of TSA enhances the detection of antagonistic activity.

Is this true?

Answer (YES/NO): NO